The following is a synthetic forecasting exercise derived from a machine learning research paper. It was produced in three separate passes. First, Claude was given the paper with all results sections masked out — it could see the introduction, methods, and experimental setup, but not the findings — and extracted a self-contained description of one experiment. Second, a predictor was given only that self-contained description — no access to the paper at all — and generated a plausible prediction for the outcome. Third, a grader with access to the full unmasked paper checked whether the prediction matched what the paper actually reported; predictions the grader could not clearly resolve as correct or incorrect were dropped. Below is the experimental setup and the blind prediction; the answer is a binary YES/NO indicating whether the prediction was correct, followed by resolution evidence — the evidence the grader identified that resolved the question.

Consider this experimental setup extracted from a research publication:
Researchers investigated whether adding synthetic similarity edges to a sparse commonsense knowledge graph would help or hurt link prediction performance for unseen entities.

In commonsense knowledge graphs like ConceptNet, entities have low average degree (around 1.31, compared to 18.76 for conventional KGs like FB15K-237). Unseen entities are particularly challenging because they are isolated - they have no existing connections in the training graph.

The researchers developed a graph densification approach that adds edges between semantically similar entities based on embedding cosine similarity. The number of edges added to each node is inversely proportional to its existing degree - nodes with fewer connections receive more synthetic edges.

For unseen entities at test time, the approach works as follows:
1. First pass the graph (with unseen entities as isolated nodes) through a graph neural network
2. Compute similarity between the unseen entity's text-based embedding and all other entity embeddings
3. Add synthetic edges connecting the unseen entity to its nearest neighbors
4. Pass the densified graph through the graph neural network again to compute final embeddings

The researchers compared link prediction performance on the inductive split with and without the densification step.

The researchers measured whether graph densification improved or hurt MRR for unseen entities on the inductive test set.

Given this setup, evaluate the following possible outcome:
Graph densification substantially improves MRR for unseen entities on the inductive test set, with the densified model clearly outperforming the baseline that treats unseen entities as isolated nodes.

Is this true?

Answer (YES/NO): YES